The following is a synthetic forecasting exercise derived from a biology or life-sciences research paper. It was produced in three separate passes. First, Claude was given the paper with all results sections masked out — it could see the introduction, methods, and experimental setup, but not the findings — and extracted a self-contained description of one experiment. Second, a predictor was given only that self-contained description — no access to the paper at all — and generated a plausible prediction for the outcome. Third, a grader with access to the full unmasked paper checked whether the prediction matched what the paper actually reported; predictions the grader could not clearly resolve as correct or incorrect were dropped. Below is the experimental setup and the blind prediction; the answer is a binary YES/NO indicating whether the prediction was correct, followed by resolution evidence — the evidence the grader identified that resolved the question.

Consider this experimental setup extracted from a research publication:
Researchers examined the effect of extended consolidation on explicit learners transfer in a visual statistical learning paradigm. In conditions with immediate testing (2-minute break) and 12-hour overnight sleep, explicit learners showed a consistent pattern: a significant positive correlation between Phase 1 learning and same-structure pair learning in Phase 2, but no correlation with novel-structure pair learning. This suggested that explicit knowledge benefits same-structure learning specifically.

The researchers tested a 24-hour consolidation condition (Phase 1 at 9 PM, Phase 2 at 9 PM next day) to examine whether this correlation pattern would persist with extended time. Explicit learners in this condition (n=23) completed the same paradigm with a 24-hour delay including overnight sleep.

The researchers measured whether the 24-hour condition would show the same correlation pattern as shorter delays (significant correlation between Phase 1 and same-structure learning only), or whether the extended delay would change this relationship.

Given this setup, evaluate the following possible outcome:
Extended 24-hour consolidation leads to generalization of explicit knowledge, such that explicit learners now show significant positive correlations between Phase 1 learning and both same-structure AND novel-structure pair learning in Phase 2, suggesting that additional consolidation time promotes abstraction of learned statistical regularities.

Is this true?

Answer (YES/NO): NO